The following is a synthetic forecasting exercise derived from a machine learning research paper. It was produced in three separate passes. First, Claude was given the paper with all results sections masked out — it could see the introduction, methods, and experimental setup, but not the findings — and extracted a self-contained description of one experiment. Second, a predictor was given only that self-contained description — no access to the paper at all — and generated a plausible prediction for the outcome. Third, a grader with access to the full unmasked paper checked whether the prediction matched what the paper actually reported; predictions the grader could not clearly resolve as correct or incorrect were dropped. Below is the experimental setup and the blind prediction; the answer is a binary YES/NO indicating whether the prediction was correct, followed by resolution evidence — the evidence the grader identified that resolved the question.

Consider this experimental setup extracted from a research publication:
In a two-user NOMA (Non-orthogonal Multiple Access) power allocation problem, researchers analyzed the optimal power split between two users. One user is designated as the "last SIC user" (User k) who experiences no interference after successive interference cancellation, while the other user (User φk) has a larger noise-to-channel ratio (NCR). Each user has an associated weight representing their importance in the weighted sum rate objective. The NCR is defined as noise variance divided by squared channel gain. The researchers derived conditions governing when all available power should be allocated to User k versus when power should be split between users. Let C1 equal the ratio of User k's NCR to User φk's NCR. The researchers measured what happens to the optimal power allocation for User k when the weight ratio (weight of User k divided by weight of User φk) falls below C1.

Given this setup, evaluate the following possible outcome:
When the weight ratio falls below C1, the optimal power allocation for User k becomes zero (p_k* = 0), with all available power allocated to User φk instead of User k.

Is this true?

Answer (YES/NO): YES